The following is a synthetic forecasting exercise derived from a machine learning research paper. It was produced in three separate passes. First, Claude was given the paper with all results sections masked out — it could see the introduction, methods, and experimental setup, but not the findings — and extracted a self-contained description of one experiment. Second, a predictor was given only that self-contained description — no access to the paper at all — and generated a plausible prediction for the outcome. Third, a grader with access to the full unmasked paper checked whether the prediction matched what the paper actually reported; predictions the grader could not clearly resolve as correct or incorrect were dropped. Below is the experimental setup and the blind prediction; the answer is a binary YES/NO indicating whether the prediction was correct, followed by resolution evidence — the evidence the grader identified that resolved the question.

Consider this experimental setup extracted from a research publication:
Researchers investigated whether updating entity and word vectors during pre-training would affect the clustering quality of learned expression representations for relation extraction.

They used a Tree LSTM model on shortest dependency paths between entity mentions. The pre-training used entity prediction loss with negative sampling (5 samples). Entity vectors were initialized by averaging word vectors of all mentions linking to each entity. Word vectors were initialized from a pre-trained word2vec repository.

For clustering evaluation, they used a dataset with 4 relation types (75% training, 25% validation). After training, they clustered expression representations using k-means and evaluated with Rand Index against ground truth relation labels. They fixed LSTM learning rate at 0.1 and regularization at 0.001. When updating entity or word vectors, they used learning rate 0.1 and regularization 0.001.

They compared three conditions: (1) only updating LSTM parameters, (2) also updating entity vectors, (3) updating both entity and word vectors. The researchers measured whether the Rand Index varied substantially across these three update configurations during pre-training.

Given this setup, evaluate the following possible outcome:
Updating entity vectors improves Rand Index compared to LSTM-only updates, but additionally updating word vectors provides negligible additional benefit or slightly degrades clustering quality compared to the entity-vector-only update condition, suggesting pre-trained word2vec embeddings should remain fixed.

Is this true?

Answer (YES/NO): NO